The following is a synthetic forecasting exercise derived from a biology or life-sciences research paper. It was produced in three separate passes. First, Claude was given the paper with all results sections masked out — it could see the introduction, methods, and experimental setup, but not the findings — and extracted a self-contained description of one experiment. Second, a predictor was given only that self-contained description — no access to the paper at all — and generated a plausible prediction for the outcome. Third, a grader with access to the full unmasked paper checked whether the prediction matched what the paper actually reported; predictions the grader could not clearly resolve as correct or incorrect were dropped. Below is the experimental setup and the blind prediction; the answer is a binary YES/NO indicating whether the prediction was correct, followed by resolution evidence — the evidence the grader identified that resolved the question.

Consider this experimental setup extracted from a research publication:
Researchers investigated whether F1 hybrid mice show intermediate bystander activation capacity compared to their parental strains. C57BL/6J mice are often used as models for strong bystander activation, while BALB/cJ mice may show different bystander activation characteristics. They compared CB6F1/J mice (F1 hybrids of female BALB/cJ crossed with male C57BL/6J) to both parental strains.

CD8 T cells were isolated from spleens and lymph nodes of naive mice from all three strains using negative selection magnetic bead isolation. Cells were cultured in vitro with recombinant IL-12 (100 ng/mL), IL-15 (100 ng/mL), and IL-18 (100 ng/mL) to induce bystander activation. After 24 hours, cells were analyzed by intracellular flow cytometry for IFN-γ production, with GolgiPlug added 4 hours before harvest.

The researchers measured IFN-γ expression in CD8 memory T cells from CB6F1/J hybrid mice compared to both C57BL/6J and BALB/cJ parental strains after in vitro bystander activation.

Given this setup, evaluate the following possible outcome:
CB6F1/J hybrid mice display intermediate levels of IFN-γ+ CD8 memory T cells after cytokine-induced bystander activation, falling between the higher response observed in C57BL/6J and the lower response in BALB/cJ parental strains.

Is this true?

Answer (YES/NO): YES